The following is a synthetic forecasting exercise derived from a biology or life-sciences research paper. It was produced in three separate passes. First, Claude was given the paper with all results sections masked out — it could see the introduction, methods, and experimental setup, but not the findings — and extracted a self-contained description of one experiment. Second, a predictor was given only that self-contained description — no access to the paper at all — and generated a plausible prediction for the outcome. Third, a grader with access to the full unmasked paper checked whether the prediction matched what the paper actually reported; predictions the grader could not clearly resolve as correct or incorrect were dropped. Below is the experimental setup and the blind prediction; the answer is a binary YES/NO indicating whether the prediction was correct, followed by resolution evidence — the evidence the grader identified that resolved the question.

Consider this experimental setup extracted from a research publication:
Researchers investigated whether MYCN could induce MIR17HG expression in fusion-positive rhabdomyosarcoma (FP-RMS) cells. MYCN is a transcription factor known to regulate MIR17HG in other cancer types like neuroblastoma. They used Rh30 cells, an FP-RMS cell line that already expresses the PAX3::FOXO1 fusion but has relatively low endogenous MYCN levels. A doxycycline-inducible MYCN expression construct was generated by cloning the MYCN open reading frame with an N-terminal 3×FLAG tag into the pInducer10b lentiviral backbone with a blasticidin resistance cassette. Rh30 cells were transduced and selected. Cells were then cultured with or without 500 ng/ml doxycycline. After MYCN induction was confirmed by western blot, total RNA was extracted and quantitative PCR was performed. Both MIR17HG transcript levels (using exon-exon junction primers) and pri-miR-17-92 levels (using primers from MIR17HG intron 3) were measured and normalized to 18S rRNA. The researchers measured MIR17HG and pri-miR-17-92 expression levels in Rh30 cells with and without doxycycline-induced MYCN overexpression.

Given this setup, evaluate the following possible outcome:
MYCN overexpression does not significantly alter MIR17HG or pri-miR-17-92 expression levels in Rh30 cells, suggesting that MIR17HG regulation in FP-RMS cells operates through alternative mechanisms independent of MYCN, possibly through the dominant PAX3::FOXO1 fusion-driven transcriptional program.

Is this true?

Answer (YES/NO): NO